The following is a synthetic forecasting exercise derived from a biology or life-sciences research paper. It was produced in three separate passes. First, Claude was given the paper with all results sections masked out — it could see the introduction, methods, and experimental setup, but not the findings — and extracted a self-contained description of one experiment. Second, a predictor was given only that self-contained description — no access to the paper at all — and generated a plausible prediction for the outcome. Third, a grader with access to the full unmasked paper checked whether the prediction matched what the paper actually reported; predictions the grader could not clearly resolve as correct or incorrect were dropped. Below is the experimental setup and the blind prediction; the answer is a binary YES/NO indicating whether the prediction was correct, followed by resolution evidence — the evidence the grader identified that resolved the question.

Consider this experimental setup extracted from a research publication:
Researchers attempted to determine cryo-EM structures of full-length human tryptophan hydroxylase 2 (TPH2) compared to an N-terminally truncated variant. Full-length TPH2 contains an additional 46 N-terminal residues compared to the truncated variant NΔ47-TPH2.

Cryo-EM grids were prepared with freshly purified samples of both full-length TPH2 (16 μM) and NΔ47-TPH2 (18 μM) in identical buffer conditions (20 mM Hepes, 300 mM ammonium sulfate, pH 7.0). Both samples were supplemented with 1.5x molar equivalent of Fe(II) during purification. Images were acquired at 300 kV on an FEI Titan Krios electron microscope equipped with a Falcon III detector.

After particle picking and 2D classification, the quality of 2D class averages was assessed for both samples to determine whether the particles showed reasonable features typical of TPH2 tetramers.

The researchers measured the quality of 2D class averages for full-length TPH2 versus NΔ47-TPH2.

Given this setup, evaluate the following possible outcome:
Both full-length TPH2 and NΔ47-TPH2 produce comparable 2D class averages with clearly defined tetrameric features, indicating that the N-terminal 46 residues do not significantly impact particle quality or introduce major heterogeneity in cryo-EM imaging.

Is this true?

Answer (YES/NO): NO